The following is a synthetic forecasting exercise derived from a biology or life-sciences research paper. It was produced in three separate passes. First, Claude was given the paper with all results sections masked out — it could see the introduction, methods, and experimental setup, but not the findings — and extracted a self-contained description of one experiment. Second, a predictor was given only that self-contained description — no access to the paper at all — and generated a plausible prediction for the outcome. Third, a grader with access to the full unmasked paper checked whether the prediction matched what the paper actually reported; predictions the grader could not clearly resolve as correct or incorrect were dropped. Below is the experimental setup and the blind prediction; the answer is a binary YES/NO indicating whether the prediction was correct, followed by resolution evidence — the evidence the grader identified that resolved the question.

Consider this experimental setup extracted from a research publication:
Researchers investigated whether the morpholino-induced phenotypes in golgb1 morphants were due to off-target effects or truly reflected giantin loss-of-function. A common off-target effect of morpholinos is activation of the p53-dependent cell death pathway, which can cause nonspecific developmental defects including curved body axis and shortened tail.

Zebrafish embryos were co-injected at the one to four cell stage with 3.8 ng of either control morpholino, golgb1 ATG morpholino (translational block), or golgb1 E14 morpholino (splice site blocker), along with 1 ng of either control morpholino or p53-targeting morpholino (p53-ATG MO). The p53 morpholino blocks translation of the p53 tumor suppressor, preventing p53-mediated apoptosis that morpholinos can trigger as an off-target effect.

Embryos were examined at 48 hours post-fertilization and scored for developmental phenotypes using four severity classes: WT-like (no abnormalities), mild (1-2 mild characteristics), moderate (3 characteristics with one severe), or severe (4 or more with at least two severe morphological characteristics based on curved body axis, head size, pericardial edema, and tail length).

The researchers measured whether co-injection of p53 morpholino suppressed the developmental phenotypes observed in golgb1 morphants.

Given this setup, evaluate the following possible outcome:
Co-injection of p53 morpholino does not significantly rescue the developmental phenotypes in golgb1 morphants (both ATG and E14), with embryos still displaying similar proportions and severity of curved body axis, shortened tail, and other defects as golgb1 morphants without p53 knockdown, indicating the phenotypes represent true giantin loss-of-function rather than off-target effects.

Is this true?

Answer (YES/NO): YES